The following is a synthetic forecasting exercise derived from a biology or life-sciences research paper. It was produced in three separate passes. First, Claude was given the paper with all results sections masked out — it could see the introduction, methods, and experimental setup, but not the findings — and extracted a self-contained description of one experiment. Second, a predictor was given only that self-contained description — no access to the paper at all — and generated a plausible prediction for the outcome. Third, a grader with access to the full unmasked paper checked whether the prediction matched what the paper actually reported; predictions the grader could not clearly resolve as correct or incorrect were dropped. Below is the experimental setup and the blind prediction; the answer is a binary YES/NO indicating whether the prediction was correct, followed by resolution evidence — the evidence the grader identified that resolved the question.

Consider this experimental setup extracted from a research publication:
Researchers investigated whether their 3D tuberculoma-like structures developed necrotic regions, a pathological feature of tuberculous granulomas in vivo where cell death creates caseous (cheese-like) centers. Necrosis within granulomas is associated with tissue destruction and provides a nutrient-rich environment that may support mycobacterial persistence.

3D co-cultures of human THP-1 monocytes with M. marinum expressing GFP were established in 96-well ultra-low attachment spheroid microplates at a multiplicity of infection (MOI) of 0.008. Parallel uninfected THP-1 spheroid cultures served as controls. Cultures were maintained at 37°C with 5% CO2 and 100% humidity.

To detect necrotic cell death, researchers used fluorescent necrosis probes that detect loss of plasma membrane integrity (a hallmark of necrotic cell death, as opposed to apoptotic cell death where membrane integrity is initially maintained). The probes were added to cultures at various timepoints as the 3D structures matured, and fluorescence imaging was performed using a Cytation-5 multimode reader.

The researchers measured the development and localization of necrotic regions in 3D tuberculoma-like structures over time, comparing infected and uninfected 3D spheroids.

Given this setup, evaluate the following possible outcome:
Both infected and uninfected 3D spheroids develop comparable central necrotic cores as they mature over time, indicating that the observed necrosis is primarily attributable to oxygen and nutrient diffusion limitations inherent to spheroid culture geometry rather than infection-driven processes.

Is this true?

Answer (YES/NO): NO